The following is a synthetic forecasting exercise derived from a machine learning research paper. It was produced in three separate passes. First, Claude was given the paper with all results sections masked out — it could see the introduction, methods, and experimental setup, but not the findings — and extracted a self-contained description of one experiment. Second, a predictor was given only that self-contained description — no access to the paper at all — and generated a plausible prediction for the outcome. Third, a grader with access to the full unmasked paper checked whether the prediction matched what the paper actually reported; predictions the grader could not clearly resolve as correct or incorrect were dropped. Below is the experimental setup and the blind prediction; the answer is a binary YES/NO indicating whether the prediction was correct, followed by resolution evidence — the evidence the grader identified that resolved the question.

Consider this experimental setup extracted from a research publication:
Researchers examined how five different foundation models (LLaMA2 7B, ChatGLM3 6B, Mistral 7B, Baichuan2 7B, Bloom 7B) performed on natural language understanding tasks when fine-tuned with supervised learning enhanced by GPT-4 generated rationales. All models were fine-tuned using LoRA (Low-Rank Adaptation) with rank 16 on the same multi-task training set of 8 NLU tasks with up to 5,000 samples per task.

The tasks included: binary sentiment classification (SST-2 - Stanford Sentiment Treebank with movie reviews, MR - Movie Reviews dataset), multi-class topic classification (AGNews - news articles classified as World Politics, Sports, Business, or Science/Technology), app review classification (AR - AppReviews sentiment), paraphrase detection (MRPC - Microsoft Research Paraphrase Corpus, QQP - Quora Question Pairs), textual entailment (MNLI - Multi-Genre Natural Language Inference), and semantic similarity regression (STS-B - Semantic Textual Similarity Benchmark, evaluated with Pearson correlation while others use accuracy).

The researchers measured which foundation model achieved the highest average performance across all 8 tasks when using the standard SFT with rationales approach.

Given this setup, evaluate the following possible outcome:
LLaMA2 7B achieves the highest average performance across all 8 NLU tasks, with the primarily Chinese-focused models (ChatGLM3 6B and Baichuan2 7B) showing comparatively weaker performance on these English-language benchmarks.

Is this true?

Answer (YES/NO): NO